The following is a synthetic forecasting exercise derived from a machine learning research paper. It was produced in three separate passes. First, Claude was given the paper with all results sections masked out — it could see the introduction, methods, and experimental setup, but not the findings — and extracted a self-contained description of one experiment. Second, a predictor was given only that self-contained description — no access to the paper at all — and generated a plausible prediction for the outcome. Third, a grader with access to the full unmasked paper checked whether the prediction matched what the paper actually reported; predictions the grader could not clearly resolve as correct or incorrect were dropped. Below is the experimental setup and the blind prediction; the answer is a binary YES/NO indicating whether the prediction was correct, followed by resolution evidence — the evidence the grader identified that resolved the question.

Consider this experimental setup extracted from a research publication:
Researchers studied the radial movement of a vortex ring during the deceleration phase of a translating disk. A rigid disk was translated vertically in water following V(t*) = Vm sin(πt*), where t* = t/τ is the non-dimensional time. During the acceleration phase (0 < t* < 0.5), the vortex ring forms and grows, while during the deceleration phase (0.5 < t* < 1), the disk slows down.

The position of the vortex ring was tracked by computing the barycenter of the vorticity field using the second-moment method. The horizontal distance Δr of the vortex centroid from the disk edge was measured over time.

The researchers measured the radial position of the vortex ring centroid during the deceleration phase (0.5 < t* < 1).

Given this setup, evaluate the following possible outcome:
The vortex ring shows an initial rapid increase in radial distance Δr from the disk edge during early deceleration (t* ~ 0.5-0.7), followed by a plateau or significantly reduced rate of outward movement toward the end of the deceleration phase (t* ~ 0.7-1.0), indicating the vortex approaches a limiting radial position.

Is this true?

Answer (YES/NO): NO